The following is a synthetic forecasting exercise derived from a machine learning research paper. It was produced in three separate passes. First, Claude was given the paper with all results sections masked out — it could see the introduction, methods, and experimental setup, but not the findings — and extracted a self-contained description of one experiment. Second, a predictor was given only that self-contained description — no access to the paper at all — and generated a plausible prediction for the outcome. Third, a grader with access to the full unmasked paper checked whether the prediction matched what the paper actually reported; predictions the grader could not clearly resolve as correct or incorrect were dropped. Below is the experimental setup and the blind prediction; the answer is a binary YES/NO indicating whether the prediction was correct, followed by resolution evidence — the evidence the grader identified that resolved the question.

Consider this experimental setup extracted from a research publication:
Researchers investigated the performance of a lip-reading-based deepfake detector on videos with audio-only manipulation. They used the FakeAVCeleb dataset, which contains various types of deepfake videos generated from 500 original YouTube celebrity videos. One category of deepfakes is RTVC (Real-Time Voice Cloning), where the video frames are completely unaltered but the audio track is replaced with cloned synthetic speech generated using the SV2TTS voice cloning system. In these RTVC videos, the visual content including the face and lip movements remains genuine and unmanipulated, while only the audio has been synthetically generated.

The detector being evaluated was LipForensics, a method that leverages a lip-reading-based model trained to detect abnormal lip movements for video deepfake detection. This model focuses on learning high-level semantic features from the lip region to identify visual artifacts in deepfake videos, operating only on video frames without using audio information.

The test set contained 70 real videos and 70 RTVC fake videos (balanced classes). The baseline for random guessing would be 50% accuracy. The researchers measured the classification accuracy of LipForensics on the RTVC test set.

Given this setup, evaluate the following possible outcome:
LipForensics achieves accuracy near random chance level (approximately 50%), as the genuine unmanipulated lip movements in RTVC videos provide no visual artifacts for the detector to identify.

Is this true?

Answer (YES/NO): YES